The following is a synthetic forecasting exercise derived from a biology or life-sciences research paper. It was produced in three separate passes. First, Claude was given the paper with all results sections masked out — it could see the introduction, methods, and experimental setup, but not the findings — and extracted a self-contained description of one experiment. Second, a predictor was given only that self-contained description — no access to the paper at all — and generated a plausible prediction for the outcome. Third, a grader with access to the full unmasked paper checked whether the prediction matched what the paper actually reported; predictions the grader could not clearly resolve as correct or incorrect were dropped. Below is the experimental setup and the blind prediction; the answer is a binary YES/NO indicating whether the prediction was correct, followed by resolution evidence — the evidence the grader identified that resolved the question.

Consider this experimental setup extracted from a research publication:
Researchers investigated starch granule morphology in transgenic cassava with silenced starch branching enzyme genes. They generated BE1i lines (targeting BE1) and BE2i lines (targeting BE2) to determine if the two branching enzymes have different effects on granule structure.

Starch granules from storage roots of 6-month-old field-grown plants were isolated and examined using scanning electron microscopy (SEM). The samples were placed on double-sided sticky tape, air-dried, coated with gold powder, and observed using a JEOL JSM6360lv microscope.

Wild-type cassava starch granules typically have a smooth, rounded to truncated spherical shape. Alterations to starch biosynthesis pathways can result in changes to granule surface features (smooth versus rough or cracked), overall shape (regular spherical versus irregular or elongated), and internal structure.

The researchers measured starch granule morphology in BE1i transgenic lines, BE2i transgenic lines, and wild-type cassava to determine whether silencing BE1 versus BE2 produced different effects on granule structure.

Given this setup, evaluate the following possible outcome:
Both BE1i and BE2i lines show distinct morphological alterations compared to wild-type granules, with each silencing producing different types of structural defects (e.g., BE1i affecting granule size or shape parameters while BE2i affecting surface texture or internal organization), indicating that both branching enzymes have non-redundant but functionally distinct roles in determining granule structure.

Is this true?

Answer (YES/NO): NO